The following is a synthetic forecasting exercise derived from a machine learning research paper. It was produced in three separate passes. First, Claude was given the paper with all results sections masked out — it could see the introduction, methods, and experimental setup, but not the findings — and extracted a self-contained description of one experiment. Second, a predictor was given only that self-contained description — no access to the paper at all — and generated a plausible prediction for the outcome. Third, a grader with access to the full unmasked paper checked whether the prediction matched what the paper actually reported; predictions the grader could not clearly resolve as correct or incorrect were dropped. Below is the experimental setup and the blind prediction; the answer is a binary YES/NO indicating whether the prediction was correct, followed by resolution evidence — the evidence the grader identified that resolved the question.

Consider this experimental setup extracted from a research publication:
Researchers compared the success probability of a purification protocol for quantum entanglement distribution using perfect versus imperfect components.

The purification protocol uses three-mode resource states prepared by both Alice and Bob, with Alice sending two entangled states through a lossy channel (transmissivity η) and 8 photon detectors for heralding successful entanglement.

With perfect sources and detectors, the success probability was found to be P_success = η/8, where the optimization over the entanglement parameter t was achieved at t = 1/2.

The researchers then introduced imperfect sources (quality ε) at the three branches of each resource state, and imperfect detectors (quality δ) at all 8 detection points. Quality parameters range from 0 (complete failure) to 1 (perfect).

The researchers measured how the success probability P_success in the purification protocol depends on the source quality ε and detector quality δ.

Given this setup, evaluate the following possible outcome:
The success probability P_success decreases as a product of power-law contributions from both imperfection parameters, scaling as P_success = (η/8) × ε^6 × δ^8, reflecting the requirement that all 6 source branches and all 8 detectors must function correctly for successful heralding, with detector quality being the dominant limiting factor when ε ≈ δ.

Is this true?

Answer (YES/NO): NO